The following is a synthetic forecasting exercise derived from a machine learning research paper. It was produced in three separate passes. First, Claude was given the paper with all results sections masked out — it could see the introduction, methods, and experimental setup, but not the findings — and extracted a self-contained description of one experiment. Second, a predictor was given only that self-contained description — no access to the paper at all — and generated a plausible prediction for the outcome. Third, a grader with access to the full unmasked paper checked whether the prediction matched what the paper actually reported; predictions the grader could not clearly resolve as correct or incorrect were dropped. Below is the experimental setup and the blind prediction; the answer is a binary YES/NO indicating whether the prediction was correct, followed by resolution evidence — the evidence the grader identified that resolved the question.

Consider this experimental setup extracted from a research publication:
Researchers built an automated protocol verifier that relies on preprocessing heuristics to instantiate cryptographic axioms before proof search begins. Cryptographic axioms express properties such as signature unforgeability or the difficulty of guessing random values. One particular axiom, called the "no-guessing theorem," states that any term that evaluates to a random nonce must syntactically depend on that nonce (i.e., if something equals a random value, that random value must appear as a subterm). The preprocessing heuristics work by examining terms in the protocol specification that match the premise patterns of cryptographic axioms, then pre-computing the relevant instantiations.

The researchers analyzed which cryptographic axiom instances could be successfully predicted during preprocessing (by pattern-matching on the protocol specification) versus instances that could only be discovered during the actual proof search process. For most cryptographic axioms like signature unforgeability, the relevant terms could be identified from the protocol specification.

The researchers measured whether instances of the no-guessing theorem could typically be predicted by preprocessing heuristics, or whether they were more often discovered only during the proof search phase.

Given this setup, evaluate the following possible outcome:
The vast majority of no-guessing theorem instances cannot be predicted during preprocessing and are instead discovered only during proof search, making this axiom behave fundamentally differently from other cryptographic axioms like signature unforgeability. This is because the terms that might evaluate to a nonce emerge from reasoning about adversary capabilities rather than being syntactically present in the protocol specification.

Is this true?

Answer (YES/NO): YES